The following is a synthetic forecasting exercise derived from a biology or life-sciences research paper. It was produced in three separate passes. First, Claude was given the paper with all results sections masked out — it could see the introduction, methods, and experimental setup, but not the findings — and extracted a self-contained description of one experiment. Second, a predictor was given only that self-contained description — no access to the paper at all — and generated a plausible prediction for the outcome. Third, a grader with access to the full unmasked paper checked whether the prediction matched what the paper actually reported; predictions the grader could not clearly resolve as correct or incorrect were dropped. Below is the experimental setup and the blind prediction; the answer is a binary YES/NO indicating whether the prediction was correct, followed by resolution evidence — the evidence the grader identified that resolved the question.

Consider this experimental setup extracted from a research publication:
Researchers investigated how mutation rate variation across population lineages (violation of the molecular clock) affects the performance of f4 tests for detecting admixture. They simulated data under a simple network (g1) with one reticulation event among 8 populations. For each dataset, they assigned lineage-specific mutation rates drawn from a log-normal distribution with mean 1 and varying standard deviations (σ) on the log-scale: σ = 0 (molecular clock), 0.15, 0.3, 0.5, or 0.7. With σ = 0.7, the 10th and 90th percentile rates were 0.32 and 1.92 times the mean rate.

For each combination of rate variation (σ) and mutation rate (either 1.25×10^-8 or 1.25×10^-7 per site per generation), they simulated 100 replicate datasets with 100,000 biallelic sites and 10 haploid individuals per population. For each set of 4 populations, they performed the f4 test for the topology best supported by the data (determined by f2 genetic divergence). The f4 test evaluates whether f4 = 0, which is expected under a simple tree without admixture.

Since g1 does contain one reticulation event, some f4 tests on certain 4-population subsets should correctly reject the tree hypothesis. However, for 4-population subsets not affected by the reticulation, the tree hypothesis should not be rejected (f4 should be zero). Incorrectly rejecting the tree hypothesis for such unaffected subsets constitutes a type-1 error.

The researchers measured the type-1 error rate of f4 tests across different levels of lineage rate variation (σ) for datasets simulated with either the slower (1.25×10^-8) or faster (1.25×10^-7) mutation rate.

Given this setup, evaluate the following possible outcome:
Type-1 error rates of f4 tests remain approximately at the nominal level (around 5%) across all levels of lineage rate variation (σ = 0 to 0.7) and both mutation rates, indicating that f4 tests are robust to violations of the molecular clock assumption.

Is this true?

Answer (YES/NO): NO